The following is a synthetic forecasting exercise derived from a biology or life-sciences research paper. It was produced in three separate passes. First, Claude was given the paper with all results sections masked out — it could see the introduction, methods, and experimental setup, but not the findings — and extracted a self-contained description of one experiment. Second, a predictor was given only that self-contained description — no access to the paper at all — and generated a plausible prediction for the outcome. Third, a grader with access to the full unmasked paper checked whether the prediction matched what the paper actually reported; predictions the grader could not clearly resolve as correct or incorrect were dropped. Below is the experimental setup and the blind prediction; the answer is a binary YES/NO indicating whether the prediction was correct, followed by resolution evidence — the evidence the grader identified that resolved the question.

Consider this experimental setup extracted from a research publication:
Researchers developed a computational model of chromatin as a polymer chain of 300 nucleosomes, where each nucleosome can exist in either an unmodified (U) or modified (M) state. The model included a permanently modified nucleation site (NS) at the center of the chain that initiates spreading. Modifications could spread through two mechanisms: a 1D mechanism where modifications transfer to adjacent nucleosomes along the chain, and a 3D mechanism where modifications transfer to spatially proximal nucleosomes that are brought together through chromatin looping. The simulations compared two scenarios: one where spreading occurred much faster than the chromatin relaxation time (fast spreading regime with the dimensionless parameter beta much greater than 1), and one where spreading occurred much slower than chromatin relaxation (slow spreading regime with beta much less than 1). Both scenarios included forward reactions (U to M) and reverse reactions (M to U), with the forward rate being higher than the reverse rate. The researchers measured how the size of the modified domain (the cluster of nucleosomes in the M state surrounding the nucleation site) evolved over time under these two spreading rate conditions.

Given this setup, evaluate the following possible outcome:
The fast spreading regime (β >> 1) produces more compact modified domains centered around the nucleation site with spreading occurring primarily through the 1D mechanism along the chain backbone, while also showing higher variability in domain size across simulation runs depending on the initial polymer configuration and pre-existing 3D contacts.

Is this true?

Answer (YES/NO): NO